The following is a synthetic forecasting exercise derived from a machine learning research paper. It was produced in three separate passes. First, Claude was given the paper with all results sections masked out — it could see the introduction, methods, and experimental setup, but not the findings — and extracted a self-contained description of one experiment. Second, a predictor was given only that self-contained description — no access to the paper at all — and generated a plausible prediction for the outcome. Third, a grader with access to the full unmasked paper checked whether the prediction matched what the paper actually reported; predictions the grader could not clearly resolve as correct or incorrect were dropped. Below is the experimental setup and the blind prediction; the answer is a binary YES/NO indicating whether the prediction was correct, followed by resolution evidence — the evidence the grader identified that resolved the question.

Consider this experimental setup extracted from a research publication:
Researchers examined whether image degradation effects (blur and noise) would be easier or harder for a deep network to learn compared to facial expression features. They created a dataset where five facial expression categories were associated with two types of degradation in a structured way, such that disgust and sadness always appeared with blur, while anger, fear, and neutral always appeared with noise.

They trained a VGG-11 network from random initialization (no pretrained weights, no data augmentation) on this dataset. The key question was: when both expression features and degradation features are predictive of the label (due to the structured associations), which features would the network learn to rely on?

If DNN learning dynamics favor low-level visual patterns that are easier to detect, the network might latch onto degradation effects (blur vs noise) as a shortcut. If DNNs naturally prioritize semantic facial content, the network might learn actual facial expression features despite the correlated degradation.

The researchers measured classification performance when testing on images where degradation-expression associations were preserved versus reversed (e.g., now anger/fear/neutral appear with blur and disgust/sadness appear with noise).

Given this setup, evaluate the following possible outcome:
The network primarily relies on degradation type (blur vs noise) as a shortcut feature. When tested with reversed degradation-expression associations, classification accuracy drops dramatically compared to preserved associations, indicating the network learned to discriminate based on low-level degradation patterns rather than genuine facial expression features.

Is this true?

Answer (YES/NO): YES